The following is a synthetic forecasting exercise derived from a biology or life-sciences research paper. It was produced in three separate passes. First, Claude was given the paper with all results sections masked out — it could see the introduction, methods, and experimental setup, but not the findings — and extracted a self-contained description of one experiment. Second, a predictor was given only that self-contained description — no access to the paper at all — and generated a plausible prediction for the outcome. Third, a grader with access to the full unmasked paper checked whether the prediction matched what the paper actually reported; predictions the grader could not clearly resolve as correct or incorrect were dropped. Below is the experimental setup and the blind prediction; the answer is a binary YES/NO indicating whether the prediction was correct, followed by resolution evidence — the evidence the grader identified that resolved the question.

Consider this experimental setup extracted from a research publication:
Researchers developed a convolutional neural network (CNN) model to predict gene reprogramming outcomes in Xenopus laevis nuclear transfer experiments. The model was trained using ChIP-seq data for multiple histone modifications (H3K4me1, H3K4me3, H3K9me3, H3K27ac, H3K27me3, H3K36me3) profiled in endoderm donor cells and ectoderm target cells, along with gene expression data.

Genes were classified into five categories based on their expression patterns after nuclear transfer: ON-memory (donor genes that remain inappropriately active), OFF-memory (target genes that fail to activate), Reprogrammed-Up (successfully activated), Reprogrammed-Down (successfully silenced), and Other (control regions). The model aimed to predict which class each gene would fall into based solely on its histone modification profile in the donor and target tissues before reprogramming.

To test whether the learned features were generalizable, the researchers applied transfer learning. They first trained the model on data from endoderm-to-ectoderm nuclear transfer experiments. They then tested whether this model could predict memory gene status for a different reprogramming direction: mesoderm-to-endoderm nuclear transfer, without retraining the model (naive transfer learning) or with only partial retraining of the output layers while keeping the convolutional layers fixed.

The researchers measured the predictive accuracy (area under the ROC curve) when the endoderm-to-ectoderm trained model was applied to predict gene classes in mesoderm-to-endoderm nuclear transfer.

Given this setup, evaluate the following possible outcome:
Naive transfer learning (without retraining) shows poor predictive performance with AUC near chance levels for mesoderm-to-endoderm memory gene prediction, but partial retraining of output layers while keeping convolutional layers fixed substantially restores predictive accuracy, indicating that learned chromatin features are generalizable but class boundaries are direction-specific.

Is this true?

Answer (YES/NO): NO